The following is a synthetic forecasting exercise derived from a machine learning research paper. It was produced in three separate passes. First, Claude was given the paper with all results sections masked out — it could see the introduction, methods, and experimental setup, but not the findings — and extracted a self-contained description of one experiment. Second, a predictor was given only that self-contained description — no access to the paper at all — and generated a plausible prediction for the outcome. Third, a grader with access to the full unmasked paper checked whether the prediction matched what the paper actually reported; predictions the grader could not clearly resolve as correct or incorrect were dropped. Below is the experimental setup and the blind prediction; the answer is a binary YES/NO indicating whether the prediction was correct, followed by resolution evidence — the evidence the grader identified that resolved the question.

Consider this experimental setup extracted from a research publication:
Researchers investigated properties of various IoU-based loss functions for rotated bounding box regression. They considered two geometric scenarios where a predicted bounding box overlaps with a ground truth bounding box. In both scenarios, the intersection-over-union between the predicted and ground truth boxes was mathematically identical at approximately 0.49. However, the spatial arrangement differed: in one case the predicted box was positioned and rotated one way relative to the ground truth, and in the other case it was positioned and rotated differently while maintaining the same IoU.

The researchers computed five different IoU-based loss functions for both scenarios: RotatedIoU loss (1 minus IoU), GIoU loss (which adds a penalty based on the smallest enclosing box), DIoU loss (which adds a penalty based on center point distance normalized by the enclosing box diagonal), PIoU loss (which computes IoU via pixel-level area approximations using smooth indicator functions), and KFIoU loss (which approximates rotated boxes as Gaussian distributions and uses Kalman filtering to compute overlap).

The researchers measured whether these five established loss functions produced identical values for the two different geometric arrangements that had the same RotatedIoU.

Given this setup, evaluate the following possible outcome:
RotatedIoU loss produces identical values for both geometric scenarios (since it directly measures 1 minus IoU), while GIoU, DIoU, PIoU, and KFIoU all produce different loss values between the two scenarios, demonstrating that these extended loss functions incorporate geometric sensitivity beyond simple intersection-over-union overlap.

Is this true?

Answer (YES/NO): NO